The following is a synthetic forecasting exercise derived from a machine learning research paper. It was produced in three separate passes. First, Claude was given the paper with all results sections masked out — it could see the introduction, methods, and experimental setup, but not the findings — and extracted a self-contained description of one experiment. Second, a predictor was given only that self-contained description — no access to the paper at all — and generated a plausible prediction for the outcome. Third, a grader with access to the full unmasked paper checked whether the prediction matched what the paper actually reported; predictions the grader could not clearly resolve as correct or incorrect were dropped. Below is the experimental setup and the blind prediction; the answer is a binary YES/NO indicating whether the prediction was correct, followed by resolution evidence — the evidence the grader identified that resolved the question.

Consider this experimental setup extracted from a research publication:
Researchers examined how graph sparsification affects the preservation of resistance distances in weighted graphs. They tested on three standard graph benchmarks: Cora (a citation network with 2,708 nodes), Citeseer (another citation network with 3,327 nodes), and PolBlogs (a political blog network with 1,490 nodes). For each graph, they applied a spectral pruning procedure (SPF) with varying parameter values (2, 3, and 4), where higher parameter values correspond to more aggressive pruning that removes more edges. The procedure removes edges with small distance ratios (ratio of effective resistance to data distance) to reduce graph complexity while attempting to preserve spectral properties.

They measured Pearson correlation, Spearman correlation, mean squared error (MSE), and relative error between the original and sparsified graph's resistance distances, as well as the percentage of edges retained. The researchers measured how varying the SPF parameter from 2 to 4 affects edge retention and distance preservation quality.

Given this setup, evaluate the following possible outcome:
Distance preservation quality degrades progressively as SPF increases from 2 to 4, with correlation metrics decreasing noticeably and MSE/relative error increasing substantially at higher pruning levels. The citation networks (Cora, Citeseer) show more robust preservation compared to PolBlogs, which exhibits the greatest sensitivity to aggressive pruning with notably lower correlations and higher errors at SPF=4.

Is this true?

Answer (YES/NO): NO